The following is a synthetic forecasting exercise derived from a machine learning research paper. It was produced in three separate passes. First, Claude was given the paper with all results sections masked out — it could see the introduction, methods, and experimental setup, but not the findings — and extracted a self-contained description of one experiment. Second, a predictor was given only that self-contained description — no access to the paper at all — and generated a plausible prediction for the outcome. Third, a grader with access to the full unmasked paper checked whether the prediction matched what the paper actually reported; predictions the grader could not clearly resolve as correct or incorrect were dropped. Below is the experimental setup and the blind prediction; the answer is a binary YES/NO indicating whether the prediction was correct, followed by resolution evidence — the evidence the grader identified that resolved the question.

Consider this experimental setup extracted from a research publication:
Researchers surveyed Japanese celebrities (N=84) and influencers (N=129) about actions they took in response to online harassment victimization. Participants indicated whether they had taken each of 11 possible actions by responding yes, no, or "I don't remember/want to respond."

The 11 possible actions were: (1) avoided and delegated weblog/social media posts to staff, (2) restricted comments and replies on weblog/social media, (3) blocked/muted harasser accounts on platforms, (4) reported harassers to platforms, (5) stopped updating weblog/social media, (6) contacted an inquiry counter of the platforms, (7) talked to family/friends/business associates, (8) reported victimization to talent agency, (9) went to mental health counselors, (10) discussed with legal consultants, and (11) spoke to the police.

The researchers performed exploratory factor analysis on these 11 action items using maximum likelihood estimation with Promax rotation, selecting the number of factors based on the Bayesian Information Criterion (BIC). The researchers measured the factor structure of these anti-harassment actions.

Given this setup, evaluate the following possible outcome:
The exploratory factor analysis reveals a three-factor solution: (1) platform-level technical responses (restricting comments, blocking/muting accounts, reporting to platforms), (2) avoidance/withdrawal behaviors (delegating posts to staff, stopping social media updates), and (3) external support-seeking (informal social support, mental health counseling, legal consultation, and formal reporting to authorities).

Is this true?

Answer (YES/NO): NO